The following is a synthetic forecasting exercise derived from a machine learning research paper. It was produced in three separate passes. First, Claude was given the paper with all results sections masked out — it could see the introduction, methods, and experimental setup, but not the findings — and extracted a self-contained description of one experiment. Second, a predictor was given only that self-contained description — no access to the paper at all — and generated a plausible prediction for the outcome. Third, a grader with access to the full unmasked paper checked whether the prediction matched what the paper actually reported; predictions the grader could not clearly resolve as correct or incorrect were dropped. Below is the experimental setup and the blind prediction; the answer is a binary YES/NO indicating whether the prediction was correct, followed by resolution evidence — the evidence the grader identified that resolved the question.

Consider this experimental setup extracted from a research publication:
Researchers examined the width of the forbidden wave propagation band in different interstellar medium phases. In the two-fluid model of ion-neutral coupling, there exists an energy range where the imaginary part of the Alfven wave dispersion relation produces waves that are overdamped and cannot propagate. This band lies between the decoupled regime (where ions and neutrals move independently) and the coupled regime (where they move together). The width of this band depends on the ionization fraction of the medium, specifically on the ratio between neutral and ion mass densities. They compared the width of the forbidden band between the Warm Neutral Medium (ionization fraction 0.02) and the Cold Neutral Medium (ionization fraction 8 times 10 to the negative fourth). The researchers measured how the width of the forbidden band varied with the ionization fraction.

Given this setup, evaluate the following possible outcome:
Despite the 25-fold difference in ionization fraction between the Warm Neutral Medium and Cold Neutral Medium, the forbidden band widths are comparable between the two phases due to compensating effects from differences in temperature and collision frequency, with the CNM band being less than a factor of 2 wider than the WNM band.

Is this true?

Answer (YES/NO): NO